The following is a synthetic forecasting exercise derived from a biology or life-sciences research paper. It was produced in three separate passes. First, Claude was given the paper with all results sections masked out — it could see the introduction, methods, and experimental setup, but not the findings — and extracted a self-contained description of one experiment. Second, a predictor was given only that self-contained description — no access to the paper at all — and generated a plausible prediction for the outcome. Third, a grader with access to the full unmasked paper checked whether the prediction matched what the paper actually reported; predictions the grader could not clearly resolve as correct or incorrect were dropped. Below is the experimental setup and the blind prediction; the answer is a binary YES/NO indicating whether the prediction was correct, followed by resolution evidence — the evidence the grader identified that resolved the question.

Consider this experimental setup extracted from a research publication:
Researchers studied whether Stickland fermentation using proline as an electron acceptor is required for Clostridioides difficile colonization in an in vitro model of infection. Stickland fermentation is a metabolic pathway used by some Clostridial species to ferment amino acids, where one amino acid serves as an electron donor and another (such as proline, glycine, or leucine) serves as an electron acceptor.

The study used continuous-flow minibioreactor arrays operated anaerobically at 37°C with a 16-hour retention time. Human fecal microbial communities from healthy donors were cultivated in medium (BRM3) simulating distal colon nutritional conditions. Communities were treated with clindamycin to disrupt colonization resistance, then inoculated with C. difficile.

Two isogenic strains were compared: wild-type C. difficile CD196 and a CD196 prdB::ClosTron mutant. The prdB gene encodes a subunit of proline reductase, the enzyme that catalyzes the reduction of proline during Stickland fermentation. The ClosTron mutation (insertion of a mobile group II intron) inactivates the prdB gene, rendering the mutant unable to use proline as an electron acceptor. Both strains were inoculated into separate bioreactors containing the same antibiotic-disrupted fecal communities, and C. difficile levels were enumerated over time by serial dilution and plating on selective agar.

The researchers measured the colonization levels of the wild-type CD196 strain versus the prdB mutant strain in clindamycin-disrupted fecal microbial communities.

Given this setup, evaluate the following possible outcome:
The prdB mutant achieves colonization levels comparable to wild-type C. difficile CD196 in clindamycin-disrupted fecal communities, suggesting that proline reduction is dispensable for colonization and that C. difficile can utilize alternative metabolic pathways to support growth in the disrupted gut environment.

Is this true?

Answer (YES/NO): NO